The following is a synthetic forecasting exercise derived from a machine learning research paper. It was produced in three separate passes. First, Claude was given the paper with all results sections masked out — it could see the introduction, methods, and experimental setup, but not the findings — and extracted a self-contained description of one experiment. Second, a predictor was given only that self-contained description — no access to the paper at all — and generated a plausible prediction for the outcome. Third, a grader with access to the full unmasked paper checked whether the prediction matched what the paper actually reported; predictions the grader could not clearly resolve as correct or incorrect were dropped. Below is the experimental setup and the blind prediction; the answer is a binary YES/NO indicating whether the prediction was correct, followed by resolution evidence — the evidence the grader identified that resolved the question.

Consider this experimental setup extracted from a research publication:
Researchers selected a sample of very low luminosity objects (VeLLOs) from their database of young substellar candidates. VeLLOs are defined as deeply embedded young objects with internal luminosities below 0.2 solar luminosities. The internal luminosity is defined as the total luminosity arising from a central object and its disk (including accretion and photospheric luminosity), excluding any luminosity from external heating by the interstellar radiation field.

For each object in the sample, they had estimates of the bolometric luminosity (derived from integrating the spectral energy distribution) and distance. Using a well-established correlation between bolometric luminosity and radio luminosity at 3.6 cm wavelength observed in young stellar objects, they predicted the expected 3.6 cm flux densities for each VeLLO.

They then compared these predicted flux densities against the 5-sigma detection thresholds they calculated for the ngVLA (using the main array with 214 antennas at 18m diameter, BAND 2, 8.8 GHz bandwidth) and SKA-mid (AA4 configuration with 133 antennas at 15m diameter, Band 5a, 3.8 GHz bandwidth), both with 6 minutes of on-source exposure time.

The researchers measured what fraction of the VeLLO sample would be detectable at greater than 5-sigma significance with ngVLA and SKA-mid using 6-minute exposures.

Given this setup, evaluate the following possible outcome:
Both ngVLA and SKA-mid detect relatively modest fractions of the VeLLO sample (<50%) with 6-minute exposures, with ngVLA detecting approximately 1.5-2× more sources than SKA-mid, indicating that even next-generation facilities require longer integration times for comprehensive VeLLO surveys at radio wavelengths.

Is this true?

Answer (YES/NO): NO